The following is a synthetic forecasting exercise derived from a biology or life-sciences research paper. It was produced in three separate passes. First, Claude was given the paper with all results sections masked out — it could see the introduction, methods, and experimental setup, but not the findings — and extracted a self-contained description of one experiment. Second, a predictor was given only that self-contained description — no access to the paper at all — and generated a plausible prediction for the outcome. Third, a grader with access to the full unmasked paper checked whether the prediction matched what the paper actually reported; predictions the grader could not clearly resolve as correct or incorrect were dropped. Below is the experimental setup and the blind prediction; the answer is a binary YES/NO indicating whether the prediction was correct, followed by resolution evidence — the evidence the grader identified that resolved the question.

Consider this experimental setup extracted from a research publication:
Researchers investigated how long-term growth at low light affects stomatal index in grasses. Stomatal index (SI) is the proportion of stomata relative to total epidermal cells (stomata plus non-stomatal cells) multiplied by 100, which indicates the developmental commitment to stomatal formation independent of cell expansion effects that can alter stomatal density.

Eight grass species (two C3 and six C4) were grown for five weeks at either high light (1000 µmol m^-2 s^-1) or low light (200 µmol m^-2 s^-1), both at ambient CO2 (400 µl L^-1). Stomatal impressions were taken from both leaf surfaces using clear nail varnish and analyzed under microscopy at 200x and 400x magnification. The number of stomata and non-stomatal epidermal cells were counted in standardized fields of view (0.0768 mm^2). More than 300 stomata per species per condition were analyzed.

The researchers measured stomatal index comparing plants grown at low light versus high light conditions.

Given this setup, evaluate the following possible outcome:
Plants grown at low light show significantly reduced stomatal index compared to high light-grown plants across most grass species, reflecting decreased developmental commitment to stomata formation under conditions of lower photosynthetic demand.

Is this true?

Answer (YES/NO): YES